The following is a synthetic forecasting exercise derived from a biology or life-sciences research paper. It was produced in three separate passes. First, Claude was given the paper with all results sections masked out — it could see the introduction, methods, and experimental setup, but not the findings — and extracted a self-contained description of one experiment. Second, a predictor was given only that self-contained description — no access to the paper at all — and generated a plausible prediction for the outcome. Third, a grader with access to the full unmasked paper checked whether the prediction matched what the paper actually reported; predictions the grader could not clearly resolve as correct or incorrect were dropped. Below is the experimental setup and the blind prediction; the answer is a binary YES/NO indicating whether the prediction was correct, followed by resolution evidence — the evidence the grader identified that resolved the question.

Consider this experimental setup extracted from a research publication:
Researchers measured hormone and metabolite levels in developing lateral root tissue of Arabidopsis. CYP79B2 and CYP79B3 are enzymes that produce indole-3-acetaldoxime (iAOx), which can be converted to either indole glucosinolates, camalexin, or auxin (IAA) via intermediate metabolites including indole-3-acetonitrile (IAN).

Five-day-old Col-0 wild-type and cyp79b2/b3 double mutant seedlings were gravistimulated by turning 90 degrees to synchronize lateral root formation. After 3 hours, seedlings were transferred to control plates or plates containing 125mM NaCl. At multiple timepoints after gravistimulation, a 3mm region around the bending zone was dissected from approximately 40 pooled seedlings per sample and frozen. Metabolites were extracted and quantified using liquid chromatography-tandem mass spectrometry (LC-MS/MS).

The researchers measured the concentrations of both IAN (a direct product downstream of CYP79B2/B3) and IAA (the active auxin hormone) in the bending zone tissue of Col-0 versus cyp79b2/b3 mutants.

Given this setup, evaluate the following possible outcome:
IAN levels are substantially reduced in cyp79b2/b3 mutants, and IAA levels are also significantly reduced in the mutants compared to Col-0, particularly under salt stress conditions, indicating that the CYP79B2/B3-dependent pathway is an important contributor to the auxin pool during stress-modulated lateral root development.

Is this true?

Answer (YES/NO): NO